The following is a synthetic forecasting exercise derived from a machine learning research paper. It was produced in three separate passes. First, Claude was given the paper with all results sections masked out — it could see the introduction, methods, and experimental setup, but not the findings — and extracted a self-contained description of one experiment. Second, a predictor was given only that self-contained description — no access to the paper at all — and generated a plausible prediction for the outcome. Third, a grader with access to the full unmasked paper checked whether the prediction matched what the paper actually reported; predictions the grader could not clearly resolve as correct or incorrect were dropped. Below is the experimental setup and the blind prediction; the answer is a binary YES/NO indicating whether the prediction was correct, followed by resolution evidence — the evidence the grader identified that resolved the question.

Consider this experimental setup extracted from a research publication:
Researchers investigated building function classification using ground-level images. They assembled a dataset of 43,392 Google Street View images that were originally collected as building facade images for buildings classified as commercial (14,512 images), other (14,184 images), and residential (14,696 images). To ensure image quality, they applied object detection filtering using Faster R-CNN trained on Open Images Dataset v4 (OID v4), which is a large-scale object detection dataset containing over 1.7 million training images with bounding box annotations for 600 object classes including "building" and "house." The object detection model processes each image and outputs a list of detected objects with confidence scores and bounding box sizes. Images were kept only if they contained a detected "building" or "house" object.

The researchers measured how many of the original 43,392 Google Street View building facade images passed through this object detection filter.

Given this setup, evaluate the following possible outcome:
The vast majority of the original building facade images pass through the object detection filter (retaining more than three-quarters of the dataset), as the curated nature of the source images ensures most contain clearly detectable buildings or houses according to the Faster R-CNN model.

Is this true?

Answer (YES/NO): NO